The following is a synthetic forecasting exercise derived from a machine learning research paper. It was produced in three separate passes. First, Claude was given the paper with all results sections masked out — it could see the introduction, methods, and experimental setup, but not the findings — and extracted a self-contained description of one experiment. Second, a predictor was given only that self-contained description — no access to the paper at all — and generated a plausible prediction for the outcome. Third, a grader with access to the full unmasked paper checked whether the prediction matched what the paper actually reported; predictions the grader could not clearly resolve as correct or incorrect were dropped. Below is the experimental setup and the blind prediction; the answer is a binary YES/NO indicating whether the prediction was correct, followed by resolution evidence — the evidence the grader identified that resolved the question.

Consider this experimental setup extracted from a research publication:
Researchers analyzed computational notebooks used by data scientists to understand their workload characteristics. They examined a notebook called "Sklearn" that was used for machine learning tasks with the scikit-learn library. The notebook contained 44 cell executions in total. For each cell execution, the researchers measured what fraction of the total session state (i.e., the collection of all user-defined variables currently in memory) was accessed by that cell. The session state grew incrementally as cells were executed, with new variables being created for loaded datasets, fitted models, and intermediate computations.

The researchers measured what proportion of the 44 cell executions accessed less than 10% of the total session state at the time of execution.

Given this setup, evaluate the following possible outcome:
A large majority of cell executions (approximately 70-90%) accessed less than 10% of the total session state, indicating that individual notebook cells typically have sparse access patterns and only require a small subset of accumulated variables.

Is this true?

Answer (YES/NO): YES